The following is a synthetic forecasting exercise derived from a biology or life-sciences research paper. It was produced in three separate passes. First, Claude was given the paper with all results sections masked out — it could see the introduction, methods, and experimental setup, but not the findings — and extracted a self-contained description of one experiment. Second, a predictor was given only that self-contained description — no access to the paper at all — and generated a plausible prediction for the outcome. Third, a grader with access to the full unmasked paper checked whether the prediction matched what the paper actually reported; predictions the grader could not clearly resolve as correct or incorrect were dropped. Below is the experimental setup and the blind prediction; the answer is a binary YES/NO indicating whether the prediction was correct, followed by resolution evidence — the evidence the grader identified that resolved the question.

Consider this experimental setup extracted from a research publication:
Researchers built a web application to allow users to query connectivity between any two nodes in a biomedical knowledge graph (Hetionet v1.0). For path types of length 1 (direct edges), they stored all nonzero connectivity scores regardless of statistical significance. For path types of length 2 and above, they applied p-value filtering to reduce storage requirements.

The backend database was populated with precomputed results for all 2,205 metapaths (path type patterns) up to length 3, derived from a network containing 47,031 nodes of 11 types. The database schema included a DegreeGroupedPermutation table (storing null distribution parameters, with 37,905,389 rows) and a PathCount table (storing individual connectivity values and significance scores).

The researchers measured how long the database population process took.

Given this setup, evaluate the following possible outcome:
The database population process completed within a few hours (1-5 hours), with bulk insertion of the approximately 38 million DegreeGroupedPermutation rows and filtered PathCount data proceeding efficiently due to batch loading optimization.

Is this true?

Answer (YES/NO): NO